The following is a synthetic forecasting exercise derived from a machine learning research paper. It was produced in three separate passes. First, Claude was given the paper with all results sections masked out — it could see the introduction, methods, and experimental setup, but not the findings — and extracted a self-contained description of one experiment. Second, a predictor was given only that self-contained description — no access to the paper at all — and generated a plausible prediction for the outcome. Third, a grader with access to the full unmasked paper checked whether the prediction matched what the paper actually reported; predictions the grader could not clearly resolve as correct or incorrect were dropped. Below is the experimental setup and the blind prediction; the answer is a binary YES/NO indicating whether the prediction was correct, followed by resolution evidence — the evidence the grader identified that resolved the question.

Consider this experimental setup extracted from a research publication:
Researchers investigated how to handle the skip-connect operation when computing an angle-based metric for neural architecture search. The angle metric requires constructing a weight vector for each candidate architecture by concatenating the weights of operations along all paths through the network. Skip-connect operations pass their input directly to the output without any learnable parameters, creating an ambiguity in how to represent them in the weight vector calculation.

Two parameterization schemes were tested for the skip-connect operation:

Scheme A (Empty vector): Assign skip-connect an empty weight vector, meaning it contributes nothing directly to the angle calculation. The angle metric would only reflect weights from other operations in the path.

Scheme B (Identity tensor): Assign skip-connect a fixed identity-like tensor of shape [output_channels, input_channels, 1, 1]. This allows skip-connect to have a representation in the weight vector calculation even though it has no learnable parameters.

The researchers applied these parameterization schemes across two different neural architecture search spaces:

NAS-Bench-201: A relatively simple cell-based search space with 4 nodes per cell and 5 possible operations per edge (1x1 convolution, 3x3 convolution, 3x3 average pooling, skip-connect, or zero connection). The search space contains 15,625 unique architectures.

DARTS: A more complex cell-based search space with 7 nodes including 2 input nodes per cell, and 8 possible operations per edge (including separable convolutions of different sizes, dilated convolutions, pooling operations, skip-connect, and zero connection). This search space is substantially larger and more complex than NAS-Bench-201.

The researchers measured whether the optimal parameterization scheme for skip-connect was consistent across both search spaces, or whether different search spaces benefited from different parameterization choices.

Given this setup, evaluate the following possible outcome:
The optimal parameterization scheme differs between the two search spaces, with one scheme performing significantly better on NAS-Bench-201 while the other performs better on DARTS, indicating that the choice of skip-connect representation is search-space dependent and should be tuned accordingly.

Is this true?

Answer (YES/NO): YES